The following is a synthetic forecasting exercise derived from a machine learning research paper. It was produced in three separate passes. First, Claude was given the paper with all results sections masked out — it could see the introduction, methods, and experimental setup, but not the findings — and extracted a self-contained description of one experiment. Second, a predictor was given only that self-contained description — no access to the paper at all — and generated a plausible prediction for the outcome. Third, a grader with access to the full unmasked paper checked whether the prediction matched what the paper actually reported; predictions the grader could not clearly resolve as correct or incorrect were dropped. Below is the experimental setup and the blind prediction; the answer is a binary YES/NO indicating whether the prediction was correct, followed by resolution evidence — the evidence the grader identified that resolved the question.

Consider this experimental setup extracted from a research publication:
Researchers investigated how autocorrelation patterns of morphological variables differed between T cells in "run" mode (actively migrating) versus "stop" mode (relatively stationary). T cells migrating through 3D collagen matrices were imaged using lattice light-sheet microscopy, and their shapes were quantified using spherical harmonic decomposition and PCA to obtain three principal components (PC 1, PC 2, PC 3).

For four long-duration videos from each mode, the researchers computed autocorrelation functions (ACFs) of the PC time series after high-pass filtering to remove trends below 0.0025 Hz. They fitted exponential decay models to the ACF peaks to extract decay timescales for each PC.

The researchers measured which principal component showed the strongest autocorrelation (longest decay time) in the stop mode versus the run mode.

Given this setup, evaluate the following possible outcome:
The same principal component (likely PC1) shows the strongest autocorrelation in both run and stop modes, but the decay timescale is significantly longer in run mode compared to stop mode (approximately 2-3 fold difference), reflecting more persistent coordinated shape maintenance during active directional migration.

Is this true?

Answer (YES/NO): NO